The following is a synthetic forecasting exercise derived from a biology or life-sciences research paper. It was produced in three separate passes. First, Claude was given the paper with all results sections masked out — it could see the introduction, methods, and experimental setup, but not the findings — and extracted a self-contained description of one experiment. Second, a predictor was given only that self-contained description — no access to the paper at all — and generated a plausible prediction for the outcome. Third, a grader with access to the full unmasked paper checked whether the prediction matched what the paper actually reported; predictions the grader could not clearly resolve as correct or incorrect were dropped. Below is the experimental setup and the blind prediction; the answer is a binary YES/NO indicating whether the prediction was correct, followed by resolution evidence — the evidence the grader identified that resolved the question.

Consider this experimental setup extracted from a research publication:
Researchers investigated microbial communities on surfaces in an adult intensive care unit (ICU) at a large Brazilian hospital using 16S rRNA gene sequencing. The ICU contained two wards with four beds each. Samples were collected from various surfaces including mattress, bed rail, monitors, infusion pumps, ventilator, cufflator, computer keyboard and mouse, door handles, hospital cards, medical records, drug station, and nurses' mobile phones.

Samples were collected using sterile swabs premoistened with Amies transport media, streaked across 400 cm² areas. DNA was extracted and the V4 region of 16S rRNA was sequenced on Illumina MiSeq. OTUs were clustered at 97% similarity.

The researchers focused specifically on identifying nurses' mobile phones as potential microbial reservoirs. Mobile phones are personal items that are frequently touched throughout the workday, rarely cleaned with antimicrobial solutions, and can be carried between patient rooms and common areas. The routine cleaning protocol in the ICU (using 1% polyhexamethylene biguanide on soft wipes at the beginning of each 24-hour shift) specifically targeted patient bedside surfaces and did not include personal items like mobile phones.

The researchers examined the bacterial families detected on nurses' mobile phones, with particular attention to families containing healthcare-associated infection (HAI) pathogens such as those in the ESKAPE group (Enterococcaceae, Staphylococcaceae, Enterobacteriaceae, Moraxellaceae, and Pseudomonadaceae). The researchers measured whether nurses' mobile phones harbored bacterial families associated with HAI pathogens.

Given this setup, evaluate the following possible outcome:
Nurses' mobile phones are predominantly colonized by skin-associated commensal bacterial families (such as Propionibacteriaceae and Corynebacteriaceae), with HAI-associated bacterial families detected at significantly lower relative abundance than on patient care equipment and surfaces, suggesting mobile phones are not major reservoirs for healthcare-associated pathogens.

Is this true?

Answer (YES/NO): NO